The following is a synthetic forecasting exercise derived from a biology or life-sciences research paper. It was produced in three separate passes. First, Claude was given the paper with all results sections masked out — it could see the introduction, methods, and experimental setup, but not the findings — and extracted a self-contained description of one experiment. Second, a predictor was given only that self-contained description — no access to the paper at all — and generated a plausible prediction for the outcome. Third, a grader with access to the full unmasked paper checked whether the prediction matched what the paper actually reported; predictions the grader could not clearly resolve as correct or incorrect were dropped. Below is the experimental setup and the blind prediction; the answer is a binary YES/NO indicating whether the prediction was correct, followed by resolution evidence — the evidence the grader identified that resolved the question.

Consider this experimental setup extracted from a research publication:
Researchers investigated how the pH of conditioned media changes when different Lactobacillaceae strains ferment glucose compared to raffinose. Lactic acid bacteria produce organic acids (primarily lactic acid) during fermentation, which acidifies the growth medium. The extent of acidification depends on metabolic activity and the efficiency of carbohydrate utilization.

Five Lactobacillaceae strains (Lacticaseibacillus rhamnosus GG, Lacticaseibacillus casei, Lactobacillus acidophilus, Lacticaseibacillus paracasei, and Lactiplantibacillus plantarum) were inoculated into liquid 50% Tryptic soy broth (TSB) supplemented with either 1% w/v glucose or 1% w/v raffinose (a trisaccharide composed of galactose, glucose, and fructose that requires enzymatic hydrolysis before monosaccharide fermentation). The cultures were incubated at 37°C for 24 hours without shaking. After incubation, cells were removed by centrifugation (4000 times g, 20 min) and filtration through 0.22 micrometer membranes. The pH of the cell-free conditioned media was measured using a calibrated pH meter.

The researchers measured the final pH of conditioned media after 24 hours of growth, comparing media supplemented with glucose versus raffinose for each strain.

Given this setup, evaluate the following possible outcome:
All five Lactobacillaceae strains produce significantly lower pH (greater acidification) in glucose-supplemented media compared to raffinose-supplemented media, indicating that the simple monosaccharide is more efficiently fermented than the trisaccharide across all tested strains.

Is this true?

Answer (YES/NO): NO